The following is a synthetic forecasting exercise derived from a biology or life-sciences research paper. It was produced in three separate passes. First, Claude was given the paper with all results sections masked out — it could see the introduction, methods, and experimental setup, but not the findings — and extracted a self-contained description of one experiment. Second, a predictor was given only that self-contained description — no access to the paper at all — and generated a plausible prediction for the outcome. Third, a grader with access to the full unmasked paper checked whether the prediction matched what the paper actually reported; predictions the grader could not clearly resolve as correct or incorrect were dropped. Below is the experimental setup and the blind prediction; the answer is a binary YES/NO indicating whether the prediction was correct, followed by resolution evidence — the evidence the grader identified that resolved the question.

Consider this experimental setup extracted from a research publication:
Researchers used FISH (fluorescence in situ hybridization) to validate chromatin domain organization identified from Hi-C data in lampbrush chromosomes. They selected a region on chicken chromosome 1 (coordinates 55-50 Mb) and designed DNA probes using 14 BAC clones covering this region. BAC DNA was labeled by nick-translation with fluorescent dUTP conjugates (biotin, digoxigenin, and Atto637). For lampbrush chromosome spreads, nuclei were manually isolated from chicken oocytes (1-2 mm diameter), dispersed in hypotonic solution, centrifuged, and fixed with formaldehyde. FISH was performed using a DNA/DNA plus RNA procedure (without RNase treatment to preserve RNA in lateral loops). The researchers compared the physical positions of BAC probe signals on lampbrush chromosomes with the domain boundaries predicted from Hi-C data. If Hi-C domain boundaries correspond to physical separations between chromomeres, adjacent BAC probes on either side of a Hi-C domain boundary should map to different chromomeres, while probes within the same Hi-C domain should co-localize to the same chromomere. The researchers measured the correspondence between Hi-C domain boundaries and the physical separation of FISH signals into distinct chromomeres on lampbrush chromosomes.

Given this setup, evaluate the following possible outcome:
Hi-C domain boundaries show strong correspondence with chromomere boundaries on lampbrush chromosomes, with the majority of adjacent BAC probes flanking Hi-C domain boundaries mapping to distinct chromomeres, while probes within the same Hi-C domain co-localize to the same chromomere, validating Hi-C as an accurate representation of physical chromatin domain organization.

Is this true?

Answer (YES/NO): YES